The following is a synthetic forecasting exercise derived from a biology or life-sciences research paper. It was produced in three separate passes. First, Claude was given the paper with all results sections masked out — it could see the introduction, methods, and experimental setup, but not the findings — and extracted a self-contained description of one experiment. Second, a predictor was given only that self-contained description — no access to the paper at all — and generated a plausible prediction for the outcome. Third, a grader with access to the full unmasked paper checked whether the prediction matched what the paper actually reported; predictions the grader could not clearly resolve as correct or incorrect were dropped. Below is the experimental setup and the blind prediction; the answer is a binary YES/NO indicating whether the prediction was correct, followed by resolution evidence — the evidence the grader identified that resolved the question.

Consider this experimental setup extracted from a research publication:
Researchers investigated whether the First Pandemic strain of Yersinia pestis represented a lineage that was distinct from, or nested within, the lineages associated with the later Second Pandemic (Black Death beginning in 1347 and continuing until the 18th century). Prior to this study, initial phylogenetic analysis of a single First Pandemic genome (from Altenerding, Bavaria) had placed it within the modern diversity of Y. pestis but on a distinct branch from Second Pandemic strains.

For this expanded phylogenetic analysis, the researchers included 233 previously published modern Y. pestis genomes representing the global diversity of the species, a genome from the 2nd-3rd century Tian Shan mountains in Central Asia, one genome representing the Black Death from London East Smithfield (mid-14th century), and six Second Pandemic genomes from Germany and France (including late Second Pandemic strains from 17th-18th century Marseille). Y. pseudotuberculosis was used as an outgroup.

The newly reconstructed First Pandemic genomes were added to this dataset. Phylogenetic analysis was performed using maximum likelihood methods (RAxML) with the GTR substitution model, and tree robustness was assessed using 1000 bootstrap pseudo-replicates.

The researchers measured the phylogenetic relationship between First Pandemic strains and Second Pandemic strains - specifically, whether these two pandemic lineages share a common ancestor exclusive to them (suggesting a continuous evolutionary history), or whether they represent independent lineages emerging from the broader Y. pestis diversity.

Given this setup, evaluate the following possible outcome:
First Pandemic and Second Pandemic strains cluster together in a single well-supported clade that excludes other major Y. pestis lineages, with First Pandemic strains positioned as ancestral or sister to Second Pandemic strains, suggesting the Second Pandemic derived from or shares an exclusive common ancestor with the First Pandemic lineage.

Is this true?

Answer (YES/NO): NO